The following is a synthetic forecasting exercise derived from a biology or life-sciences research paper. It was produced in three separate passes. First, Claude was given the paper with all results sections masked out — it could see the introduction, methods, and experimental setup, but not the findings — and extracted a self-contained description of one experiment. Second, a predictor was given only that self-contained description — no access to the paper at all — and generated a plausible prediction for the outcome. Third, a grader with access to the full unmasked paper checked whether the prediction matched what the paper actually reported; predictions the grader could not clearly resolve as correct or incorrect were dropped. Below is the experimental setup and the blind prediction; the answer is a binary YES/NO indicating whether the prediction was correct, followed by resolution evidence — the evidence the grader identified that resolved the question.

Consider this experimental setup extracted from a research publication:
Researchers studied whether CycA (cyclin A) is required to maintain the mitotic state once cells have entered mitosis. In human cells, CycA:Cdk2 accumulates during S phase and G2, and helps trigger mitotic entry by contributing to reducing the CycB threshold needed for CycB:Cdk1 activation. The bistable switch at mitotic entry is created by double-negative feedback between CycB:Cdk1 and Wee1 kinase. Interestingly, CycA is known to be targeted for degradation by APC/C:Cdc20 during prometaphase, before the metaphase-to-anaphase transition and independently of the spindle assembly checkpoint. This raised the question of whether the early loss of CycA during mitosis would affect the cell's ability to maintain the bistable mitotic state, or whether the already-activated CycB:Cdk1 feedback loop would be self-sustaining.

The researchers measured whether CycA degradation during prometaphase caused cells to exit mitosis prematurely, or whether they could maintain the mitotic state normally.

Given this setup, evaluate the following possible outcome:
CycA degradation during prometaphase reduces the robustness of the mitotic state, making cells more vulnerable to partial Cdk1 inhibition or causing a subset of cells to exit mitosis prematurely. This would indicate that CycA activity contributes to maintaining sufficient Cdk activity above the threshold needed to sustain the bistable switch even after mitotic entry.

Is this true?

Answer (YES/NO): NO